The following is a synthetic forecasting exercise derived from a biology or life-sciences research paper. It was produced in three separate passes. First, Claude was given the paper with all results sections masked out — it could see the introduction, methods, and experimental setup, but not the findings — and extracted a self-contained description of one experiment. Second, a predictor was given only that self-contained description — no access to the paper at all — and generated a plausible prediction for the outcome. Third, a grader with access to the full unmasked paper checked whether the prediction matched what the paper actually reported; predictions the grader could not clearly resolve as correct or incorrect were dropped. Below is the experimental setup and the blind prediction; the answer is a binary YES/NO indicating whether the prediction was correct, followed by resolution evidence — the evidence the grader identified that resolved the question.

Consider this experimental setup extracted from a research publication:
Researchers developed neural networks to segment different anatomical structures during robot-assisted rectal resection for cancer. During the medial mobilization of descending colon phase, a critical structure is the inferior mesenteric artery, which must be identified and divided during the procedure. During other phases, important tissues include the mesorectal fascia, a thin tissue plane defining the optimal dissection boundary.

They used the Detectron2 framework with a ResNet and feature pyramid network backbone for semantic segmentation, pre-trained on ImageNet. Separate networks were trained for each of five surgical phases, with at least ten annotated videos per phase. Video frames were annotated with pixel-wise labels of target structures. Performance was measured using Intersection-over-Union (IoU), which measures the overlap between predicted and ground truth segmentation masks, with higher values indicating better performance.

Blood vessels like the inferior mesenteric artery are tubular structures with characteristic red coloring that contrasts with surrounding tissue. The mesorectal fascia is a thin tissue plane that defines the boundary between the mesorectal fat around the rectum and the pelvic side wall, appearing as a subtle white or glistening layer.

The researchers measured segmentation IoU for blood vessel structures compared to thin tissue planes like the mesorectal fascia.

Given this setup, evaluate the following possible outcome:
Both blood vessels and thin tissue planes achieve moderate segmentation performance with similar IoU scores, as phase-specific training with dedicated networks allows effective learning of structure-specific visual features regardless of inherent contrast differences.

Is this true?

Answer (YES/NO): YES